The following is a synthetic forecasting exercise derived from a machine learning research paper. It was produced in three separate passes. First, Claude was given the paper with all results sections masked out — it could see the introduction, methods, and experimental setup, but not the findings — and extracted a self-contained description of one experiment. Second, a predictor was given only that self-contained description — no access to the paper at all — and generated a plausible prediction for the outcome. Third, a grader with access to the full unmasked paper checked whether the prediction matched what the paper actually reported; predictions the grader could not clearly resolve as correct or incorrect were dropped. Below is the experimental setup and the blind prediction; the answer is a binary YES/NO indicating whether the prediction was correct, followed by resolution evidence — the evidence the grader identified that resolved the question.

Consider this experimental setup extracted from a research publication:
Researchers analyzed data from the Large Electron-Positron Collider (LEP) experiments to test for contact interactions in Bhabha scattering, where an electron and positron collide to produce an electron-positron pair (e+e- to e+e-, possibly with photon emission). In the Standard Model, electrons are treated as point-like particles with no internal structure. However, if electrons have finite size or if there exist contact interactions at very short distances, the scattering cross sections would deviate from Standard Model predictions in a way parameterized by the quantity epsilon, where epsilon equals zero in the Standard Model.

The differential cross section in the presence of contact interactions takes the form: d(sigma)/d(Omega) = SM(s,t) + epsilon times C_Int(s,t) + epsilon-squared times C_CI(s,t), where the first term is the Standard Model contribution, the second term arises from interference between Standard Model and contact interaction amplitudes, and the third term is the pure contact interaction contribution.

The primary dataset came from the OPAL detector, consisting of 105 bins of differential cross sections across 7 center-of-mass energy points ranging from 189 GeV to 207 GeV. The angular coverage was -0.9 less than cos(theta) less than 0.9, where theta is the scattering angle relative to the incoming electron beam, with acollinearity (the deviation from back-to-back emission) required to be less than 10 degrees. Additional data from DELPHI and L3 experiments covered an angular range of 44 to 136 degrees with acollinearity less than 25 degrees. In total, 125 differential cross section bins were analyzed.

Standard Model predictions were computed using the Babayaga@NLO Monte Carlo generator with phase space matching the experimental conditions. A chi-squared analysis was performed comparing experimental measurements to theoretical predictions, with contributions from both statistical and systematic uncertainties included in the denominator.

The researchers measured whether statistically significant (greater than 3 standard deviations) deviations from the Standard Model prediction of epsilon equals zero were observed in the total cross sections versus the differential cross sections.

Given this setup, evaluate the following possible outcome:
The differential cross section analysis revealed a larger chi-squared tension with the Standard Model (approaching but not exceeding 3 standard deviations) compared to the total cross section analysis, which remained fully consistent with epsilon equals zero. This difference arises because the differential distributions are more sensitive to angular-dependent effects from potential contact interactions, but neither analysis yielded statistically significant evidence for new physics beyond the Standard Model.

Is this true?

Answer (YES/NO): NO